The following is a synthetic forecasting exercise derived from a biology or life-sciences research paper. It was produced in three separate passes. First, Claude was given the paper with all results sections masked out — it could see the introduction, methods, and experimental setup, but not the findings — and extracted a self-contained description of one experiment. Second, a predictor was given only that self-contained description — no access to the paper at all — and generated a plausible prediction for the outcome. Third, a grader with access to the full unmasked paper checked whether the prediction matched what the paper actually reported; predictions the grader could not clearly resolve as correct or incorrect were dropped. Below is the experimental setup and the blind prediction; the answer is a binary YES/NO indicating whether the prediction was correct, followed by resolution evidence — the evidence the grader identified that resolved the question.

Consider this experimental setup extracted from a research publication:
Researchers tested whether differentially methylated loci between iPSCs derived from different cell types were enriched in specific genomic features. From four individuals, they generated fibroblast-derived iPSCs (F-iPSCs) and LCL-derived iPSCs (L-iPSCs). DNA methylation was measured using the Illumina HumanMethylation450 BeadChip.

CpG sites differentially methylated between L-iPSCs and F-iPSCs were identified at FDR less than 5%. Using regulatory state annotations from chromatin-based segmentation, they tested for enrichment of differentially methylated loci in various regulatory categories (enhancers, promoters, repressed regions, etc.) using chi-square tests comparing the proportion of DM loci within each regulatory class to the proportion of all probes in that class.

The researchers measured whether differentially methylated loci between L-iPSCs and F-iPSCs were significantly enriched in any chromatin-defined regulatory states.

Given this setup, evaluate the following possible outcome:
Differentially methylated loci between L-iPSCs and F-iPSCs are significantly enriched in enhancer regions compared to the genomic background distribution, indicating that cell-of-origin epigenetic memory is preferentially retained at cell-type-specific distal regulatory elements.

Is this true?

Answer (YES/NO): NO